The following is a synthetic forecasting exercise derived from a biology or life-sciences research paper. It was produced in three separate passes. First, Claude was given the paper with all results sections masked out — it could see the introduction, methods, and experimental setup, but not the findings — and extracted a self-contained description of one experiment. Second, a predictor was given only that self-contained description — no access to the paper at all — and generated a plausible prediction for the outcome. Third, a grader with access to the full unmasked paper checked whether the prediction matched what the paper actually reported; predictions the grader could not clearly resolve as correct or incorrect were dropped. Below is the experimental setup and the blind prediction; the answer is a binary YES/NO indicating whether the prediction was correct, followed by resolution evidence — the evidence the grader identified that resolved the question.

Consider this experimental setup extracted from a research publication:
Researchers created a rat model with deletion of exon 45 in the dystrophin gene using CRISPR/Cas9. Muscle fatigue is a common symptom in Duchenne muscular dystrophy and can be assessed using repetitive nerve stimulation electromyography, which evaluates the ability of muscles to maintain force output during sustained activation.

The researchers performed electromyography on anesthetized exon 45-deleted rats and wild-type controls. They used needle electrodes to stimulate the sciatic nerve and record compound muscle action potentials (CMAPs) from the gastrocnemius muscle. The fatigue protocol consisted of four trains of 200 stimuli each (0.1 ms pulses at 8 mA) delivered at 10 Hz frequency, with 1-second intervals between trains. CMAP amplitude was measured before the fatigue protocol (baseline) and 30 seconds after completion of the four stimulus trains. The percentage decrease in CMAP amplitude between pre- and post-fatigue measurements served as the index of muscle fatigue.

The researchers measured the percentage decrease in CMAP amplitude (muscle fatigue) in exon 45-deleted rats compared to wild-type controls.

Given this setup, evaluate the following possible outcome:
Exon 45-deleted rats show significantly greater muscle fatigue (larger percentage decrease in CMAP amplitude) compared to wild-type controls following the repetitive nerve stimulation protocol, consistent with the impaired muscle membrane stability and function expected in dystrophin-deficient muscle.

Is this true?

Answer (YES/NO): NO